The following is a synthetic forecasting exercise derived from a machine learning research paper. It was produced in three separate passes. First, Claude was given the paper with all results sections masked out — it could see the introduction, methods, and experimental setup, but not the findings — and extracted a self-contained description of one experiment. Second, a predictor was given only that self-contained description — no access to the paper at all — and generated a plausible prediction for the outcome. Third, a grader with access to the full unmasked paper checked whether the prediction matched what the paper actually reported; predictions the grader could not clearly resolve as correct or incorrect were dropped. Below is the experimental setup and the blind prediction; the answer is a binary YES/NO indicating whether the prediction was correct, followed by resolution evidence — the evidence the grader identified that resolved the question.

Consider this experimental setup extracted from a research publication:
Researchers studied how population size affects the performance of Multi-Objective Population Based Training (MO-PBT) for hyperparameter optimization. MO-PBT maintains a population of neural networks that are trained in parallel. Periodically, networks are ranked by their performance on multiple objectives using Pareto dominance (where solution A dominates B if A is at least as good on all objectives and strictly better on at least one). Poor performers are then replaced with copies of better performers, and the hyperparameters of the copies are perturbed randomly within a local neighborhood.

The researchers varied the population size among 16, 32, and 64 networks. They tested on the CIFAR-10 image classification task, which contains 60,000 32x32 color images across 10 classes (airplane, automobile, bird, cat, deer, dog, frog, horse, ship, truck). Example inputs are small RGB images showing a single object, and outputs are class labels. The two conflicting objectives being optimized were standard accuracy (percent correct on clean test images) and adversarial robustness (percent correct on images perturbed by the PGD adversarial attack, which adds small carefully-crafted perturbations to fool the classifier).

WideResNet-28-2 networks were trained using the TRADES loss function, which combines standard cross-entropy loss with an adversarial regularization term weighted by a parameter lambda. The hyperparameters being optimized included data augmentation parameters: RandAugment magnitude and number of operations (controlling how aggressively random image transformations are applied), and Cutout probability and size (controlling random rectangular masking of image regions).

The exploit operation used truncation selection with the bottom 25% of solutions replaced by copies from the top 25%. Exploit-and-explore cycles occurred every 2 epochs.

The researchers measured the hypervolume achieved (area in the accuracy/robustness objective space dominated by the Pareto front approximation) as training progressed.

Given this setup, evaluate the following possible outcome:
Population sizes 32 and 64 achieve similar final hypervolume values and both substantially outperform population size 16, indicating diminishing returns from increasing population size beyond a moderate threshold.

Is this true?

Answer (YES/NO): NO